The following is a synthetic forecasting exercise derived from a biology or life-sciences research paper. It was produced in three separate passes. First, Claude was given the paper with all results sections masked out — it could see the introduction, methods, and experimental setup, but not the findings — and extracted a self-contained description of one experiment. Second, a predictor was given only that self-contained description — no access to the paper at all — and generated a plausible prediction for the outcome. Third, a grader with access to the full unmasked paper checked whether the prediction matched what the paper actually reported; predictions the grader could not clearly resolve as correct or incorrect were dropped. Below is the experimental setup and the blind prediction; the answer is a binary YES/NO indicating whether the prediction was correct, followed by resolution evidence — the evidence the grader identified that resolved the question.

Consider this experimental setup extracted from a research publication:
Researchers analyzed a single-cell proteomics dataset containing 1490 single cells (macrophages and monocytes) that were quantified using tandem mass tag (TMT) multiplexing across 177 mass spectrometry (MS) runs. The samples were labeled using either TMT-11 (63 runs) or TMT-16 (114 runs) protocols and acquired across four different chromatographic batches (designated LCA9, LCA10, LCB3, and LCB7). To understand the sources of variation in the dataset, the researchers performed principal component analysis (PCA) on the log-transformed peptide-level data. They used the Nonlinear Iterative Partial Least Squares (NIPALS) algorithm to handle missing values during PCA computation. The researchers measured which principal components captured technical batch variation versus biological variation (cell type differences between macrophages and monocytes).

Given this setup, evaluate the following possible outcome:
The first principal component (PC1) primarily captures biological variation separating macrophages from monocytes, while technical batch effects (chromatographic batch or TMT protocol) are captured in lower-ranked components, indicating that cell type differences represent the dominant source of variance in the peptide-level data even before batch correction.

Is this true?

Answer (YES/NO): NO